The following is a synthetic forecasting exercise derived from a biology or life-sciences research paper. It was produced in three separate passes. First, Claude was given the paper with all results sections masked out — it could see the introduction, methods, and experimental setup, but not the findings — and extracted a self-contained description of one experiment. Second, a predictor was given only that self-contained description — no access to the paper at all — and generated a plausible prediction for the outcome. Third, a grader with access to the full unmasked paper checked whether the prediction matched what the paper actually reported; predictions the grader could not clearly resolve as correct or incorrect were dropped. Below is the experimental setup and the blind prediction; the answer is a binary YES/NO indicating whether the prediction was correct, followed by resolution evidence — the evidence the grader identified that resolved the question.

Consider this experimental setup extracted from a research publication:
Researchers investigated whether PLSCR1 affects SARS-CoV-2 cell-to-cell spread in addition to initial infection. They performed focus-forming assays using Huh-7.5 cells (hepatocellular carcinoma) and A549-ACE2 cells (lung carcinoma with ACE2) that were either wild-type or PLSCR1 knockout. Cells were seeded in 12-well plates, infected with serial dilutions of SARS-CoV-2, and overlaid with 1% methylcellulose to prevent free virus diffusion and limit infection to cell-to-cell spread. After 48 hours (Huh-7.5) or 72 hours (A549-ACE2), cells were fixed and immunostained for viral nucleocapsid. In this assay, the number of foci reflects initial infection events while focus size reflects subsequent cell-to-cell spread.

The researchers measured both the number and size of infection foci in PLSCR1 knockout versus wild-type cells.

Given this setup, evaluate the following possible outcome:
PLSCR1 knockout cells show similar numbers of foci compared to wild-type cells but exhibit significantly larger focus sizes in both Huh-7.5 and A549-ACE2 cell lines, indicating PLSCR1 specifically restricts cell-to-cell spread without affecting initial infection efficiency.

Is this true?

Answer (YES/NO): NO